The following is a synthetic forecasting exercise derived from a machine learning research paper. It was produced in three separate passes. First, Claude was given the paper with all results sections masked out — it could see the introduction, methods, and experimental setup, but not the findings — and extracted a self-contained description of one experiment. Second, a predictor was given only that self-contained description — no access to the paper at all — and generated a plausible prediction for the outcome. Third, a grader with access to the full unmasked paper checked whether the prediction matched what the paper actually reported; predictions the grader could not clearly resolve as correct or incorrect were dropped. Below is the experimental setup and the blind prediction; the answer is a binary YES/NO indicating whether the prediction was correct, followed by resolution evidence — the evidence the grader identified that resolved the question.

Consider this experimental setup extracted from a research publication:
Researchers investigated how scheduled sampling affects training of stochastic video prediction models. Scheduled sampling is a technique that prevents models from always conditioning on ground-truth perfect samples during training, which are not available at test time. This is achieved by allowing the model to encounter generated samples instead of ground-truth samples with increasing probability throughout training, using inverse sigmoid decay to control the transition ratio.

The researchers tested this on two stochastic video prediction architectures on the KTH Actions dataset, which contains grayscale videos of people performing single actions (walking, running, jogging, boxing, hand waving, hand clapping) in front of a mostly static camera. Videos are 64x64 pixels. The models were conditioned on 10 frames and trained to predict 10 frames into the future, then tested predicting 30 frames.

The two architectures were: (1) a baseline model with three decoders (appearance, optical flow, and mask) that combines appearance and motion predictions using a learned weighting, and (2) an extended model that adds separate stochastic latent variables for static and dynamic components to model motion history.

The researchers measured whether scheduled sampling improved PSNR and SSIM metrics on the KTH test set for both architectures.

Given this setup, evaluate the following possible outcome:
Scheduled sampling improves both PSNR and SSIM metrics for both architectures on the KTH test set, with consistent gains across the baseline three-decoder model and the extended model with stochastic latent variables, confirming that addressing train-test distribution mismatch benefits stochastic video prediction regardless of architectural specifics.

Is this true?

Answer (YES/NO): NO